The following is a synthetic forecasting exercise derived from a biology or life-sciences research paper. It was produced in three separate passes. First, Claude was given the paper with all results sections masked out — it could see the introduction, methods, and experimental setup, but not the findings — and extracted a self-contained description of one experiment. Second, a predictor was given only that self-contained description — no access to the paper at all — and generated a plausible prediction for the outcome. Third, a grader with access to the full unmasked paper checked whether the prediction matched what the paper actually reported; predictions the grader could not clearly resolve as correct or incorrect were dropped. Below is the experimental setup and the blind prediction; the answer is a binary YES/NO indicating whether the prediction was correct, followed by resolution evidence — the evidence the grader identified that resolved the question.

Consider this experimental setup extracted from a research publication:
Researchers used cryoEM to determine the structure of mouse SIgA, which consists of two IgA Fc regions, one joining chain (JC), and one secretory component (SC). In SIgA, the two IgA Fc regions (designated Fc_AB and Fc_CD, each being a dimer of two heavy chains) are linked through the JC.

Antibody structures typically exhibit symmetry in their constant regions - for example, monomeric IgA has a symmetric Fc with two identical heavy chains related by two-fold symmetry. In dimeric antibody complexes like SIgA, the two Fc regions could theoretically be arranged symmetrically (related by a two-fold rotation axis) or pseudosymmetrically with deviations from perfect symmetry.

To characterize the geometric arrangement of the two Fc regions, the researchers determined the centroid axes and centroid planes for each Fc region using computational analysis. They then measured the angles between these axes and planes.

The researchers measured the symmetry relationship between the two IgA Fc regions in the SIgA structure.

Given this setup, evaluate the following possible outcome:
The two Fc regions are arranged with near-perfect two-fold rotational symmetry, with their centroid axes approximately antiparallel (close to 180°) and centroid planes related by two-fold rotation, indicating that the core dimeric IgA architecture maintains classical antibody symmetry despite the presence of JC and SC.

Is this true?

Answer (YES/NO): NO